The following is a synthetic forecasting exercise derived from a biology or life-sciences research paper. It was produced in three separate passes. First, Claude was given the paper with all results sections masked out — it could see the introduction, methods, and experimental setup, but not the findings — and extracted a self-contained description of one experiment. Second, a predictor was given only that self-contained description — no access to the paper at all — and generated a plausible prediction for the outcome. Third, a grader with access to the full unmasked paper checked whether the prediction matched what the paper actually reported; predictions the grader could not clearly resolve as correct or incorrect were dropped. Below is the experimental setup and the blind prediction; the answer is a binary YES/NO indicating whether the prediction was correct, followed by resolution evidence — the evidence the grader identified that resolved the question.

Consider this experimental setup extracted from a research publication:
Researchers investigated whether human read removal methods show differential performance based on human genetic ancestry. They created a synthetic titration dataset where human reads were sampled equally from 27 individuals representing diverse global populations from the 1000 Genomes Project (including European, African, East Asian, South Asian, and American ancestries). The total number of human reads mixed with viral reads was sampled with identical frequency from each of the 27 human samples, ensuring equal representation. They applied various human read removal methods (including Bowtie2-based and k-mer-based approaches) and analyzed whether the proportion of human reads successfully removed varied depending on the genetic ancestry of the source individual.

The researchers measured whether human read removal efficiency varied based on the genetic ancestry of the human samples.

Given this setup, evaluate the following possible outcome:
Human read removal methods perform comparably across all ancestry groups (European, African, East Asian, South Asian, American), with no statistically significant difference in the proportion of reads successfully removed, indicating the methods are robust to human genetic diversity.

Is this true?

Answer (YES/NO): YES